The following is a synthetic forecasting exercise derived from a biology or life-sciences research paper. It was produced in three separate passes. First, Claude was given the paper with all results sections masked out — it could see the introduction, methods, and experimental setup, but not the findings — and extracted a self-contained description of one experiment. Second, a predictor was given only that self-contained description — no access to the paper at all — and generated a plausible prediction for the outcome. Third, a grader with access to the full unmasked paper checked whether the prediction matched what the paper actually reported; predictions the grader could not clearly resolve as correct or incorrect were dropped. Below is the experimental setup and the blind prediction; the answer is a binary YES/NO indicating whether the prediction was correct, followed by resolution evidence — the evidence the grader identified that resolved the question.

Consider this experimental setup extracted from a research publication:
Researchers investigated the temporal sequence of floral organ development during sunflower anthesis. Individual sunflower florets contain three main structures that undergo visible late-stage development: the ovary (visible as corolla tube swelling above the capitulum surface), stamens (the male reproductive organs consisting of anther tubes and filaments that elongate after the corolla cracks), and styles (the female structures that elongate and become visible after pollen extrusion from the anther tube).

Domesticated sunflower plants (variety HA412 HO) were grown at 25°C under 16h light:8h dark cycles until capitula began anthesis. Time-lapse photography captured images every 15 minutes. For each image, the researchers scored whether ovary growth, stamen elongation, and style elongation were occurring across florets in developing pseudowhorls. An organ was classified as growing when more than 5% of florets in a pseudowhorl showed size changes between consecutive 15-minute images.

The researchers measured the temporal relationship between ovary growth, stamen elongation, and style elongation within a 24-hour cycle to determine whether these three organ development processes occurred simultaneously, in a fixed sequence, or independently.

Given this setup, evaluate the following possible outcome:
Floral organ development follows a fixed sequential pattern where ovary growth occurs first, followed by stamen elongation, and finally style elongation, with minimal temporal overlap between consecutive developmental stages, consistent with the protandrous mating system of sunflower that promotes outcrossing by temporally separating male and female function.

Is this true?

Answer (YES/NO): NO